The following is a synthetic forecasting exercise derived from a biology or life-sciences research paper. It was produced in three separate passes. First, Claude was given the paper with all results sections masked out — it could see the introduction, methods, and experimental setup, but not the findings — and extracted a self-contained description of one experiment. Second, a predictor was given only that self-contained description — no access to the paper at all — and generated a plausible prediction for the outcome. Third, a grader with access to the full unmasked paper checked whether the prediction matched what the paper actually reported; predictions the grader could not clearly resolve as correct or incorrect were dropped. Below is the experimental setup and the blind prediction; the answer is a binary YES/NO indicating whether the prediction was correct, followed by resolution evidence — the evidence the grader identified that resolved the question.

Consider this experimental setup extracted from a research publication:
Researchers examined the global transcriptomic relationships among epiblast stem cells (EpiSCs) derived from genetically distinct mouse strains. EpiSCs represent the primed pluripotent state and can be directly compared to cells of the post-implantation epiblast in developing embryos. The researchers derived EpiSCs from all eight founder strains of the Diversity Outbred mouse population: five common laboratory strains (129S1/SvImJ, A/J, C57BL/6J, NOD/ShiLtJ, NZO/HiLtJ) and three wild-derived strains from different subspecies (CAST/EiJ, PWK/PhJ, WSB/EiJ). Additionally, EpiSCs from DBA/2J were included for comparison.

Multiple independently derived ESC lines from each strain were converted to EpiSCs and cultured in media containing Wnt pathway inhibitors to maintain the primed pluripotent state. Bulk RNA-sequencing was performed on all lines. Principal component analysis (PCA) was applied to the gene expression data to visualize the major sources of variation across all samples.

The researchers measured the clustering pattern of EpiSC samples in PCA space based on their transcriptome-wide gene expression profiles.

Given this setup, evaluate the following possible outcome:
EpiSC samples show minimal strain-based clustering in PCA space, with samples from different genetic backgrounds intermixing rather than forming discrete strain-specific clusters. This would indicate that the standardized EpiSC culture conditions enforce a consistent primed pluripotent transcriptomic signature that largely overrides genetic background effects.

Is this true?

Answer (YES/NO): NO